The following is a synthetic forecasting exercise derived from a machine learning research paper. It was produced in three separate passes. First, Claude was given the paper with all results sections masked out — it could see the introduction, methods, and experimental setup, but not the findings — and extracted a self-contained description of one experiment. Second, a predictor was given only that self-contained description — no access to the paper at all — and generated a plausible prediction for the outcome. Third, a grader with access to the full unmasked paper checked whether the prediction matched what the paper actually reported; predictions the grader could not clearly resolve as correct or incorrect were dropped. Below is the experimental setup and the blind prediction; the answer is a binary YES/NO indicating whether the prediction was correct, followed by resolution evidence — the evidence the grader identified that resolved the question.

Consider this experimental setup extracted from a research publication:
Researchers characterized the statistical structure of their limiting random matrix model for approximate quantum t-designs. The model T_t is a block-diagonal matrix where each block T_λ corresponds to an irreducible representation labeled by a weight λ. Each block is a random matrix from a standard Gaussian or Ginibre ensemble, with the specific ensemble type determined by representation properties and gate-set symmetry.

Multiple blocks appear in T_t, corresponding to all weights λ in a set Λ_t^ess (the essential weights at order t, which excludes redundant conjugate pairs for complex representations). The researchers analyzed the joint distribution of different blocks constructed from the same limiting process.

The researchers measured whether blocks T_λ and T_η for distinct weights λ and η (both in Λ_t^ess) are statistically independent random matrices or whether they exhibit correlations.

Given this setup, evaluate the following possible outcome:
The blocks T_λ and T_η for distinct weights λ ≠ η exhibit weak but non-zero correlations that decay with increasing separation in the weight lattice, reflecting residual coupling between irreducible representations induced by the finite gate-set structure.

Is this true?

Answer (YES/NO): NO